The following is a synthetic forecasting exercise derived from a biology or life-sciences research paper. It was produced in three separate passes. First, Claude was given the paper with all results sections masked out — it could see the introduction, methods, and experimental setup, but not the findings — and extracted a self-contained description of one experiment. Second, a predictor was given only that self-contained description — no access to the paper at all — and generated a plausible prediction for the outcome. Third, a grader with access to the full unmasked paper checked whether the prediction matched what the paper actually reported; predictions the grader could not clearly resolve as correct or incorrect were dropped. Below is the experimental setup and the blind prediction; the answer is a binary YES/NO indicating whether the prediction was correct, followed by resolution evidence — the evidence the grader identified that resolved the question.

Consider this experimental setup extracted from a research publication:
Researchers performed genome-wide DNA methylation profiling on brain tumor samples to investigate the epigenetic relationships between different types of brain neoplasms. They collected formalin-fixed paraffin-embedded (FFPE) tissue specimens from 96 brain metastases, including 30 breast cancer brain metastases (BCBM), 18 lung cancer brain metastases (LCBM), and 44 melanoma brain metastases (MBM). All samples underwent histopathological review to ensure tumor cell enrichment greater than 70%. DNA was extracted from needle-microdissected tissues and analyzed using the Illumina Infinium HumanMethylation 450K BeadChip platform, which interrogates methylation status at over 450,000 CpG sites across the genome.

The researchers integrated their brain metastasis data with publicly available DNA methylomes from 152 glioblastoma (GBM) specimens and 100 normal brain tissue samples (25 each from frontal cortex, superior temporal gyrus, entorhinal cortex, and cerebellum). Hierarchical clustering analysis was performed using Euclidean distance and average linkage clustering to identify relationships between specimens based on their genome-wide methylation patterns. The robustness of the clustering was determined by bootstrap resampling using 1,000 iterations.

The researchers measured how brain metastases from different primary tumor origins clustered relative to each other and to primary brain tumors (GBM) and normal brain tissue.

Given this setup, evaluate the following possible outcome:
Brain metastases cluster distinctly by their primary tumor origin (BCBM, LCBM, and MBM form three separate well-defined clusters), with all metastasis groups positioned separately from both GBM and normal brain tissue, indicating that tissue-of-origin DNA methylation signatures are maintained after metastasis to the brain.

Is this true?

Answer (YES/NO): NO